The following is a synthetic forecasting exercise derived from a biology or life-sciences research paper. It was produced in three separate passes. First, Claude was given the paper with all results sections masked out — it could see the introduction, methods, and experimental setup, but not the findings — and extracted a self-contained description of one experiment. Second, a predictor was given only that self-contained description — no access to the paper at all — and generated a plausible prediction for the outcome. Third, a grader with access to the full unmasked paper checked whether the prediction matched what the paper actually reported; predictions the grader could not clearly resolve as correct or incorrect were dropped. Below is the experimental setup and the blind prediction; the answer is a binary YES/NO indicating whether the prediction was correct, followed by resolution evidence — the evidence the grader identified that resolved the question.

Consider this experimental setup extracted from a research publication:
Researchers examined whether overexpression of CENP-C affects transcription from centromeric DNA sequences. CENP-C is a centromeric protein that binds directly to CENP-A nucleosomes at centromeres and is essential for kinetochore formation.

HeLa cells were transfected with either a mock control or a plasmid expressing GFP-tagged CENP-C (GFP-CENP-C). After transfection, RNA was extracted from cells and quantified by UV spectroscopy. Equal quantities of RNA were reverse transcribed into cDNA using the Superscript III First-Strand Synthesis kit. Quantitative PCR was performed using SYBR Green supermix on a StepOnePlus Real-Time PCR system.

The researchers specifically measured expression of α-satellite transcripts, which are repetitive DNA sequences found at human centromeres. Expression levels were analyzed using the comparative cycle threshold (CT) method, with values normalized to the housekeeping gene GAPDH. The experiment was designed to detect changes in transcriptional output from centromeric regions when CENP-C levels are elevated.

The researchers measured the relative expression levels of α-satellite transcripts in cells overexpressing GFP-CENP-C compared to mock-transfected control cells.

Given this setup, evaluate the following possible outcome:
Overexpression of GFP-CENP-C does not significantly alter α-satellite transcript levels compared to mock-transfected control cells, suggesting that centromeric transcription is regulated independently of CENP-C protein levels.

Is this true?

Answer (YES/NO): NO